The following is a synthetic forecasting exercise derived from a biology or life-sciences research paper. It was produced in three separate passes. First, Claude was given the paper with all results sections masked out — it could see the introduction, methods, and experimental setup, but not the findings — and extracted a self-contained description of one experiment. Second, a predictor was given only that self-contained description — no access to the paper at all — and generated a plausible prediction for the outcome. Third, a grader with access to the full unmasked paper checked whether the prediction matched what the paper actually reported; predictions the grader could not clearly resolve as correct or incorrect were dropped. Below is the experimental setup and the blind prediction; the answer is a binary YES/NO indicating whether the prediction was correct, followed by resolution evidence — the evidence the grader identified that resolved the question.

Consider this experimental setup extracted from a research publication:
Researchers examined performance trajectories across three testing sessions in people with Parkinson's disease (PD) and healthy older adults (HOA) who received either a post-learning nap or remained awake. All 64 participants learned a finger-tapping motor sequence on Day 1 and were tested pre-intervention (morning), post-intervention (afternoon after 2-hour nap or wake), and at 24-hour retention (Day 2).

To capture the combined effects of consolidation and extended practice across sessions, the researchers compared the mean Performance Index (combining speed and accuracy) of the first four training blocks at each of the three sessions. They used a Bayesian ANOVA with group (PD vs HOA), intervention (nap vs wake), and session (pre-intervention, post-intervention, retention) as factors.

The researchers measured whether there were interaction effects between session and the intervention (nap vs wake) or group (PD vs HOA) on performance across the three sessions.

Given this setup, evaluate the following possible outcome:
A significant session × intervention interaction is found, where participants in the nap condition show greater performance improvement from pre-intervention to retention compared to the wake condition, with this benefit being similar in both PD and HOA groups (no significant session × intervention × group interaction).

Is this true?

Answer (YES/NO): NO